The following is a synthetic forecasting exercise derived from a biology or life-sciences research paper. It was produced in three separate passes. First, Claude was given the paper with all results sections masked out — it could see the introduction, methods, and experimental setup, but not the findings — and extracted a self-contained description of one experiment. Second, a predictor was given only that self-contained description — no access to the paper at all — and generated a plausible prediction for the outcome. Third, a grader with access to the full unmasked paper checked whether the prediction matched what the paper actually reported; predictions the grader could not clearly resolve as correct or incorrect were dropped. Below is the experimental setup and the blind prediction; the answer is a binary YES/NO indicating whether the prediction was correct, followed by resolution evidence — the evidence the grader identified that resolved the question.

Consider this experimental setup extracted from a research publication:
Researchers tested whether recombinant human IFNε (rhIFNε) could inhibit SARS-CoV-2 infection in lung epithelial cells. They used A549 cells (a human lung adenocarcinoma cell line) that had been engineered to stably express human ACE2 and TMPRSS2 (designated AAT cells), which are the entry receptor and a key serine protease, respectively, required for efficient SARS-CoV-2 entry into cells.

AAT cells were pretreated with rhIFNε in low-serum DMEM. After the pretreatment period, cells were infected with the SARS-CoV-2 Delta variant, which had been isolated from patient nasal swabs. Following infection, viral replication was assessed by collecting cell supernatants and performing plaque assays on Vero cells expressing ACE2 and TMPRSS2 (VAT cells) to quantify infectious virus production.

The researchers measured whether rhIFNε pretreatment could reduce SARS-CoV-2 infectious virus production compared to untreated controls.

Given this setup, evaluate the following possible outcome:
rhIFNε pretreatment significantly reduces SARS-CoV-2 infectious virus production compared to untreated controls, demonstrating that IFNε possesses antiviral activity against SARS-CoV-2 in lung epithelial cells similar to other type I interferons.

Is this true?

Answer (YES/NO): NO